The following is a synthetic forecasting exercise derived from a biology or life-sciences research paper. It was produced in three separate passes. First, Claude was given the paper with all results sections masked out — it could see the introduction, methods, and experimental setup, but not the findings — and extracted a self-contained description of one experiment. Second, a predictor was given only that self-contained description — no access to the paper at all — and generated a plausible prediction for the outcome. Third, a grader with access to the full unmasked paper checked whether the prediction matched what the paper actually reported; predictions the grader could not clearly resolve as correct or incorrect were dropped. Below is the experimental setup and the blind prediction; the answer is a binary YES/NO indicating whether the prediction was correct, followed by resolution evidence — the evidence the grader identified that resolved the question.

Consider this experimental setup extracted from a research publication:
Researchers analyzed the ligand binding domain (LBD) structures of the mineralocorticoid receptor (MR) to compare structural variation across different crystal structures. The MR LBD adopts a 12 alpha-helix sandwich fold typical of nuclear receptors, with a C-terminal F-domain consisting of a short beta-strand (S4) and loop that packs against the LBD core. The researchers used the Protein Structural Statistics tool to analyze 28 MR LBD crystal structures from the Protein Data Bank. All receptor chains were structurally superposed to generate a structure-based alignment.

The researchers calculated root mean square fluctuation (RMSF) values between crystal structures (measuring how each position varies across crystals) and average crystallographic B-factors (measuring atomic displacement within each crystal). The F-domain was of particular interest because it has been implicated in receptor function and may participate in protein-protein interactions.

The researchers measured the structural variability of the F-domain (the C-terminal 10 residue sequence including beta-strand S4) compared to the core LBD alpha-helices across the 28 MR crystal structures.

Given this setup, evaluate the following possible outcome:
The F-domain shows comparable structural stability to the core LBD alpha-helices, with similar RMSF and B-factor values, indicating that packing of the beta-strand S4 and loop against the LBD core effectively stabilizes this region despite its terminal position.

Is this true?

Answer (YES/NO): YES